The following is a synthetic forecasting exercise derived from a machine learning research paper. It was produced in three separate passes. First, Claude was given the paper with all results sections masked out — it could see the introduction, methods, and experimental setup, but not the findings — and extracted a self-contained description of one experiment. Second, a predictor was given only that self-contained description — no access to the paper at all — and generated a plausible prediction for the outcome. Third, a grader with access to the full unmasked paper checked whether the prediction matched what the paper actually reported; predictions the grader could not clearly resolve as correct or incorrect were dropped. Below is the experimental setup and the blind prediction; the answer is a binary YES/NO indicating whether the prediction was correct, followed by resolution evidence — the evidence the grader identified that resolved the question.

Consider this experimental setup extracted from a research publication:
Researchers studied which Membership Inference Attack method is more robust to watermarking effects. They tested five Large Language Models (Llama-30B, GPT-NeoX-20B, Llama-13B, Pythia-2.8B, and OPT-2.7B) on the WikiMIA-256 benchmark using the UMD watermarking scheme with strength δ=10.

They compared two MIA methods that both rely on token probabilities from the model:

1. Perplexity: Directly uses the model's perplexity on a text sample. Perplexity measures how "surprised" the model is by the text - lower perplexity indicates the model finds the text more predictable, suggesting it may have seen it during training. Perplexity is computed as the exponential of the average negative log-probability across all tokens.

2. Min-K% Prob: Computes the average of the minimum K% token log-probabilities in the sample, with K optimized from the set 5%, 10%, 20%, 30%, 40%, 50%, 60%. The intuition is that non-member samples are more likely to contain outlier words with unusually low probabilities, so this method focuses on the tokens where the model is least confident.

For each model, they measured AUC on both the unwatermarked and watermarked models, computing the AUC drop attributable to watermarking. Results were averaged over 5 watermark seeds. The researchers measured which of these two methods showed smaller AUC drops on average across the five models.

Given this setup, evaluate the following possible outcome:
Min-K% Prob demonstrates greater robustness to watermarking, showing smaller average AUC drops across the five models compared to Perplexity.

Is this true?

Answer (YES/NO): YES